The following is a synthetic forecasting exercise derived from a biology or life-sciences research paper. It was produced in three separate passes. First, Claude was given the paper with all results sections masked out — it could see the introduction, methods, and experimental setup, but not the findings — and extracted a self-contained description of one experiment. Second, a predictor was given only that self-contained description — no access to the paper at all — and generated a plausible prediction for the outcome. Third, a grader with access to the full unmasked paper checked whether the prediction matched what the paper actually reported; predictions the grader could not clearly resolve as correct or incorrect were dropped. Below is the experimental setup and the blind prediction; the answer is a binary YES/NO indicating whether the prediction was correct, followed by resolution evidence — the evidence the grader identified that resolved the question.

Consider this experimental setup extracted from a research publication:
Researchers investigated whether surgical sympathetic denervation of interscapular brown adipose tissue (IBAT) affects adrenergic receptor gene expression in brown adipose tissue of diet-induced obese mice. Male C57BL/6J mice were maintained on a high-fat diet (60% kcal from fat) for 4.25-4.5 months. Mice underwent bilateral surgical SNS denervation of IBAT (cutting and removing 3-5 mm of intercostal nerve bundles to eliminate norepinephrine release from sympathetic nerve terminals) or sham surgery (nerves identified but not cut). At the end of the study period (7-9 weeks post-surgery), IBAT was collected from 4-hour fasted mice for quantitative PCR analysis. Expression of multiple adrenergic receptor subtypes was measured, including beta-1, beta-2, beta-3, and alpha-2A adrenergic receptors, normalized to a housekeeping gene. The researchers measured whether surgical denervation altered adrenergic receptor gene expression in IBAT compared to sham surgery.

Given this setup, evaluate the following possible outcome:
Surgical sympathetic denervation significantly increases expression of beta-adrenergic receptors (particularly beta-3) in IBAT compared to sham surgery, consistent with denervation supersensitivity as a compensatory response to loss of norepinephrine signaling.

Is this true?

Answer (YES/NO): NO